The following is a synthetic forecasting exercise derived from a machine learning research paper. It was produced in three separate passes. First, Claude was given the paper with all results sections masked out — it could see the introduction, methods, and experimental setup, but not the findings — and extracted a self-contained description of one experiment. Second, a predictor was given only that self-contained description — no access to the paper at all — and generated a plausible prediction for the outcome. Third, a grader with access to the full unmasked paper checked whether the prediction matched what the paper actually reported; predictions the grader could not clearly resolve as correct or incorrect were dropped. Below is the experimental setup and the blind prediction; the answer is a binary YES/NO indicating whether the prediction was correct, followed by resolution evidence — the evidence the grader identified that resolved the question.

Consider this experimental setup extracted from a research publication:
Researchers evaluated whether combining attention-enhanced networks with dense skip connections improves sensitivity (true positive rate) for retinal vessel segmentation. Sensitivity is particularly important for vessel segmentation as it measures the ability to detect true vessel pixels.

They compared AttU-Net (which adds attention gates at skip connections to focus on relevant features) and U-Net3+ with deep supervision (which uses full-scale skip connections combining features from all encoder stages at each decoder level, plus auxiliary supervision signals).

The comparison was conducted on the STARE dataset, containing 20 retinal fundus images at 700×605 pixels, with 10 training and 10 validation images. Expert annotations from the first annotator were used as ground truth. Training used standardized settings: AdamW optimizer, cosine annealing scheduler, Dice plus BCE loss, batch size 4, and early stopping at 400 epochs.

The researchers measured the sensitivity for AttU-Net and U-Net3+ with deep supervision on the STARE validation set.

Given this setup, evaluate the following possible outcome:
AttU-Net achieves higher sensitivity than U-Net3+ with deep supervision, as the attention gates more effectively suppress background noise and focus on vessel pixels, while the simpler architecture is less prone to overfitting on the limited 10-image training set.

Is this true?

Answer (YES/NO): YES